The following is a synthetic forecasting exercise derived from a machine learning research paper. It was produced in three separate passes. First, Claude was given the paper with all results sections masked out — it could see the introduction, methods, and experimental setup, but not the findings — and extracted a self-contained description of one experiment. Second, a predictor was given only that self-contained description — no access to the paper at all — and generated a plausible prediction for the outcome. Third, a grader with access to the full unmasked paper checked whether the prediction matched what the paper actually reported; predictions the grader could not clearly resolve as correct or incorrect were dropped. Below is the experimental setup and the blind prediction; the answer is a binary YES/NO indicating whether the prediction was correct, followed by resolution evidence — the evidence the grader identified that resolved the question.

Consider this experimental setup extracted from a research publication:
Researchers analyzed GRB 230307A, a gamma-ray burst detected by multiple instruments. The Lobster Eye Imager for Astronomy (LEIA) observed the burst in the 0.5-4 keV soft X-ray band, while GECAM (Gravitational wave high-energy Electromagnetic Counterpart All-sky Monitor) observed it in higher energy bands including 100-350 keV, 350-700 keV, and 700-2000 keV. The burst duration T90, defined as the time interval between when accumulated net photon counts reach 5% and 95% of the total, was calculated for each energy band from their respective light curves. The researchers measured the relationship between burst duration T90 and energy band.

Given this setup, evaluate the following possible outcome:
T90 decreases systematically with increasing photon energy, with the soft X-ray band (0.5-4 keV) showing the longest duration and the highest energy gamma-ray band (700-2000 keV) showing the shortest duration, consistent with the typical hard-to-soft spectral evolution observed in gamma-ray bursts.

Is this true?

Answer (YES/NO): YES